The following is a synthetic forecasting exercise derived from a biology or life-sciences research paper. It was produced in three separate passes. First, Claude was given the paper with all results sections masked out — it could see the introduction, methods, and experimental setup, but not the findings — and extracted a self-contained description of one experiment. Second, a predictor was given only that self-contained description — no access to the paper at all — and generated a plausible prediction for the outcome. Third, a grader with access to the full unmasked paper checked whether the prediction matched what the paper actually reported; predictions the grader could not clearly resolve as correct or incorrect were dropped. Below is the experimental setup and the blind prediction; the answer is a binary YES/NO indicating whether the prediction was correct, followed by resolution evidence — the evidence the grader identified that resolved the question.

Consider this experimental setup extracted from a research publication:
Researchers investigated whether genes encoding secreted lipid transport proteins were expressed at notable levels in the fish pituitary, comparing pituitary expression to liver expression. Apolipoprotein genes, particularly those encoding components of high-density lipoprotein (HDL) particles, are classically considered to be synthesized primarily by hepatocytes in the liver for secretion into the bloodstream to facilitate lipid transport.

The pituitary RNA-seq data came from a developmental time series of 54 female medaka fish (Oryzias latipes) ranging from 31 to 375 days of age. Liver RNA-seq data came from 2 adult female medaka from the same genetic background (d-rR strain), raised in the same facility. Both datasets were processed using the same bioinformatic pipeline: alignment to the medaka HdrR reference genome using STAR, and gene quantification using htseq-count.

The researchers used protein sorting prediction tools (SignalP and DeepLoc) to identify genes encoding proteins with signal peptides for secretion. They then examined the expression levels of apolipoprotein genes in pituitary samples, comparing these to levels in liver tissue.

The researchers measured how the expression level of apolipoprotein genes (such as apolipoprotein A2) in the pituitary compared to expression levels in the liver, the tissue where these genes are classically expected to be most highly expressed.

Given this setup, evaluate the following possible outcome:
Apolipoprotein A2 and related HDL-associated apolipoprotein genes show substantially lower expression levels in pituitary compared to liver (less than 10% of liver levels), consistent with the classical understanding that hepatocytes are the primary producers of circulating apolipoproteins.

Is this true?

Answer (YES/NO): NO